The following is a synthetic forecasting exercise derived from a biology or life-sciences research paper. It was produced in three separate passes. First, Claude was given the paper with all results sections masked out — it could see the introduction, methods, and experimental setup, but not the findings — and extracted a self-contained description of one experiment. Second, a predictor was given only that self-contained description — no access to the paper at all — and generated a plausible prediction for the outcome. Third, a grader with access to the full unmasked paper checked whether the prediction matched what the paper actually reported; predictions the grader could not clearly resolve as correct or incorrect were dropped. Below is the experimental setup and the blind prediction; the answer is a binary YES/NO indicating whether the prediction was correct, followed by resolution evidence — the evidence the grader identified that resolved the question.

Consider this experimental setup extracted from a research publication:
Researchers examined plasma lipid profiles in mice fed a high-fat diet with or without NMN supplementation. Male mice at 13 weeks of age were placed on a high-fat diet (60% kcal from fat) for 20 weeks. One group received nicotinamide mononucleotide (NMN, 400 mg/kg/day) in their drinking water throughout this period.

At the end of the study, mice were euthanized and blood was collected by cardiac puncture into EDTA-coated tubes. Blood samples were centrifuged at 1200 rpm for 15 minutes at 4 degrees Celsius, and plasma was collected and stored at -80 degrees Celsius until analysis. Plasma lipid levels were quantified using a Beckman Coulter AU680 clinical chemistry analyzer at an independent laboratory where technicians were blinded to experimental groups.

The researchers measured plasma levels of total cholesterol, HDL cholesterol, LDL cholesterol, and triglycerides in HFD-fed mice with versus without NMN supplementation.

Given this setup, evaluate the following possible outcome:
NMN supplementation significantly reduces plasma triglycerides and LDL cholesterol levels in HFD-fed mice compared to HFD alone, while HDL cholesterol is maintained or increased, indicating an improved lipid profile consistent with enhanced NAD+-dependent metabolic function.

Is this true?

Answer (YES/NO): NO